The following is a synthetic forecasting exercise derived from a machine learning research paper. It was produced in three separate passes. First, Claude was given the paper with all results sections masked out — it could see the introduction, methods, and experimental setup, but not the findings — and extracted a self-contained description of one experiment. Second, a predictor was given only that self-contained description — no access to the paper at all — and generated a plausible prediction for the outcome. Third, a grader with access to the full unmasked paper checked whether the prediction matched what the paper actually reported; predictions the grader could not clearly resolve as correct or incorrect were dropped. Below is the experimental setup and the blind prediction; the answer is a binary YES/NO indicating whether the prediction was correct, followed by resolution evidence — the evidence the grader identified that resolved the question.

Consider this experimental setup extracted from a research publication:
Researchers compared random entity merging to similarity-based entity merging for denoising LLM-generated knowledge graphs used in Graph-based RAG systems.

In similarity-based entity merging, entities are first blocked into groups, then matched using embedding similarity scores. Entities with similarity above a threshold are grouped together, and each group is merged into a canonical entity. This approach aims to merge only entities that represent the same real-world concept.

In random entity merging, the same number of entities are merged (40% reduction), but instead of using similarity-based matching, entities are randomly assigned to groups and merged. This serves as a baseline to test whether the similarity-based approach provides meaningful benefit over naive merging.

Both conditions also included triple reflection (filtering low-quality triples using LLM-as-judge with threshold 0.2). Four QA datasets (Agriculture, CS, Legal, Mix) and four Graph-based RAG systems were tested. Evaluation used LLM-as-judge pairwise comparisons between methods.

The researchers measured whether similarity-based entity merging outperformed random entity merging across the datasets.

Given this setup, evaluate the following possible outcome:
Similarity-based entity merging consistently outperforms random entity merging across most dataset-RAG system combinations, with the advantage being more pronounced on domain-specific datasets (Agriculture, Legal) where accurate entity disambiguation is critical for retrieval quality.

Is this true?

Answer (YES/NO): NO